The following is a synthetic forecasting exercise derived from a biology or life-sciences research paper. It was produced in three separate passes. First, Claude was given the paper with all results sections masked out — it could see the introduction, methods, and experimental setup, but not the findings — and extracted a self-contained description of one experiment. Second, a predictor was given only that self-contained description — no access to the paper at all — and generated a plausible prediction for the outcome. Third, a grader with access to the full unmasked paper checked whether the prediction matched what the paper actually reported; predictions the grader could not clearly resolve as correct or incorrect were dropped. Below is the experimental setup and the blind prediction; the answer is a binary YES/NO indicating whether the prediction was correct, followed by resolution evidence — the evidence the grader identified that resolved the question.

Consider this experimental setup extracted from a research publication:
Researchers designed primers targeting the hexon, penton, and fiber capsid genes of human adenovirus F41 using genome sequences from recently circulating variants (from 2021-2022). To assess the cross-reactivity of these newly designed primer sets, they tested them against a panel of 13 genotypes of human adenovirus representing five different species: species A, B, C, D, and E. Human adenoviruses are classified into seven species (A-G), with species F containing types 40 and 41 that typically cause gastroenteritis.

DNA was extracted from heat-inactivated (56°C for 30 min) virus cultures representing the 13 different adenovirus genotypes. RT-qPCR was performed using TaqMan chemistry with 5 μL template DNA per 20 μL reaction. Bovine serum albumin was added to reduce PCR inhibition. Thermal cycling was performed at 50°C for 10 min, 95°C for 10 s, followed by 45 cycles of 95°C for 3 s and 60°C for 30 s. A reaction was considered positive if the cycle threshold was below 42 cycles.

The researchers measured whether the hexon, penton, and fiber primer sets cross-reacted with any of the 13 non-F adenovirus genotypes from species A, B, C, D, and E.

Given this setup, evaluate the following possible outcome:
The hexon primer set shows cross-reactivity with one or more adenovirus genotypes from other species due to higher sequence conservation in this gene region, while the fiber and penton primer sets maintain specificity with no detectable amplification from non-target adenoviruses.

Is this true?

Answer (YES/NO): NO